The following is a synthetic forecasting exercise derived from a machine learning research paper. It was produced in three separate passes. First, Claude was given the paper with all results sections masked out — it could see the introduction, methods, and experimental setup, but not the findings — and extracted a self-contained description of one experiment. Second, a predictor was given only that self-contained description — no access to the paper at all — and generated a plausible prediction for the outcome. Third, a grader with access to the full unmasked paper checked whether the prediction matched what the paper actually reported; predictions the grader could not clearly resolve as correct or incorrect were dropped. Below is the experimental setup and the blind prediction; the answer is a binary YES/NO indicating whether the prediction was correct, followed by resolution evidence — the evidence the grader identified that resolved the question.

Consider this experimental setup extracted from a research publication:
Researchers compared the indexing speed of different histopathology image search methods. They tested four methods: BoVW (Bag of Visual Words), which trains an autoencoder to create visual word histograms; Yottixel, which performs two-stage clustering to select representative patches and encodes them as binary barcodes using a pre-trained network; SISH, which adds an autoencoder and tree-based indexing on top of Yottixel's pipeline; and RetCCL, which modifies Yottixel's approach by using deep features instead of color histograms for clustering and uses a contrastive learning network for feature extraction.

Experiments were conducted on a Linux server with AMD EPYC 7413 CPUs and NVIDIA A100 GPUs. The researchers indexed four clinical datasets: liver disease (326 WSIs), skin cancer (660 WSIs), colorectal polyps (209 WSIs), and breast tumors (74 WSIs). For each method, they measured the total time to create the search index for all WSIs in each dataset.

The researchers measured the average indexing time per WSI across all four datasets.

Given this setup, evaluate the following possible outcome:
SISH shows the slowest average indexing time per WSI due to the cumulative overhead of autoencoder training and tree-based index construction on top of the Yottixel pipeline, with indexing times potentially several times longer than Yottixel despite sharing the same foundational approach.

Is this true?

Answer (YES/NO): NO